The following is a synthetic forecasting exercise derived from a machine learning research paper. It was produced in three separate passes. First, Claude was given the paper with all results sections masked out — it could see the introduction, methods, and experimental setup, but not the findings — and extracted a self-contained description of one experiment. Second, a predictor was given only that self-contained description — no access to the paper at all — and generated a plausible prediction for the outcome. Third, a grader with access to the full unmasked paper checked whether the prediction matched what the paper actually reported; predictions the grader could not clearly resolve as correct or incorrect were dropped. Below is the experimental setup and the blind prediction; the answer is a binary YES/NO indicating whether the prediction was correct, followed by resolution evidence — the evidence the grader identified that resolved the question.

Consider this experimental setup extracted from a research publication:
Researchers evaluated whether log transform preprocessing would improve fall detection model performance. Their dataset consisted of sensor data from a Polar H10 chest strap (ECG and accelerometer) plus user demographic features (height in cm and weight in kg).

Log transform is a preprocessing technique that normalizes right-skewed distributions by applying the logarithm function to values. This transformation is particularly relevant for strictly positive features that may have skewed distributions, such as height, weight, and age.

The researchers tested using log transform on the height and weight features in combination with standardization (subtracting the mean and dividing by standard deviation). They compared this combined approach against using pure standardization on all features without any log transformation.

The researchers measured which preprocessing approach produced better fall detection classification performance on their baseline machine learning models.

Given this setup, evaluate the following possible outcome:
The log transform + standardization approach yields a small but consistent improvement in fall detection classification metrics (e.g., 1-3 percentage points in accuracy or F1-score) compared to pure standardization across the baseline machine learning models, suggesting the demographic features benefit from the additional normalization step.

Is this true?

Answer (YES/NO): NO